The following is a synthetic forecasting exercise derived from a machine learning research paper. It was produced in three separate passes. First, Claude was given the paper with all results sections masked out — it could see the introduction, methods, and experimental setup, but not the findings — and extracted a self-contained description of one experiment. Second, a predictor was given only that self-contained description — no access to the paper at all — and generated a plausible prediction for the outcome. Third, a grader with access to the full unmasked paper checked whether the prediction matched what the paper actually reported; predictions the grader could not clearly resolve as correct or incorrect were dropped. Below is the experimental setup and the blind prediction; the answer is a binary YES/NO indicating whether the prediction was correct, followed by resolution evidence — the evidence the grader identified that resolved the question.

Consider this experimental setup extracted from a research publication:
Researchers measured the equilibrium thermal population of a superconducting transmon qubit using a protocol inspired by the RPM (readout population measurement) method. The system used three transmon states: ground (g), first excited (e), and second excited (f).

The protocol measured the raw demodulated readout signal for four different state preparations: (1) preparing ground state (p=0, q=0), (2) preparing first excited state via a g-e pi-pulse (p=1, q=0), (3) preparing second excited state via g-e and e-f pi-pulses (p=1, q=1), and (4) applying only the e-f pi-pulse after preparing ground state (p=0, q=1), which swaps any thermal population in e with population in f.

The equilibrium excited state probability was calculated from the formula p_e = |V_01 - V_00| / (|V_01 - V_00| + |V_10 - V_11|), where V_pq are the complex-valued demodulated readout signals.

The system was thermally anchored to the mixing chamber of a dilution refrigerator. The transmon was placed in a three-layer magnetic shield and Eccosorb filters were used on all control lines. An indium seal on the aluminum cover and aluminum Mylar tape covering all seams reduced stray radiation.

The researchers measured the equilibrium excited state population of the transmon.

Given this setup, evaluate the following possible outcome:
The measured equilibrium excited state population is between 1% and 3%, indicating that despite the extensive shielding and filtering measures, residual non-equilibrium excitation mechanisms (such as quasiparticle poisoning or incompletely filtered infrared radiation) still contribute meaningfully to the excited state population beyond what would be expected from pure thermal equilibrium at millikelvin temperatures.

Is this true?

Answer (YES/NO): NO